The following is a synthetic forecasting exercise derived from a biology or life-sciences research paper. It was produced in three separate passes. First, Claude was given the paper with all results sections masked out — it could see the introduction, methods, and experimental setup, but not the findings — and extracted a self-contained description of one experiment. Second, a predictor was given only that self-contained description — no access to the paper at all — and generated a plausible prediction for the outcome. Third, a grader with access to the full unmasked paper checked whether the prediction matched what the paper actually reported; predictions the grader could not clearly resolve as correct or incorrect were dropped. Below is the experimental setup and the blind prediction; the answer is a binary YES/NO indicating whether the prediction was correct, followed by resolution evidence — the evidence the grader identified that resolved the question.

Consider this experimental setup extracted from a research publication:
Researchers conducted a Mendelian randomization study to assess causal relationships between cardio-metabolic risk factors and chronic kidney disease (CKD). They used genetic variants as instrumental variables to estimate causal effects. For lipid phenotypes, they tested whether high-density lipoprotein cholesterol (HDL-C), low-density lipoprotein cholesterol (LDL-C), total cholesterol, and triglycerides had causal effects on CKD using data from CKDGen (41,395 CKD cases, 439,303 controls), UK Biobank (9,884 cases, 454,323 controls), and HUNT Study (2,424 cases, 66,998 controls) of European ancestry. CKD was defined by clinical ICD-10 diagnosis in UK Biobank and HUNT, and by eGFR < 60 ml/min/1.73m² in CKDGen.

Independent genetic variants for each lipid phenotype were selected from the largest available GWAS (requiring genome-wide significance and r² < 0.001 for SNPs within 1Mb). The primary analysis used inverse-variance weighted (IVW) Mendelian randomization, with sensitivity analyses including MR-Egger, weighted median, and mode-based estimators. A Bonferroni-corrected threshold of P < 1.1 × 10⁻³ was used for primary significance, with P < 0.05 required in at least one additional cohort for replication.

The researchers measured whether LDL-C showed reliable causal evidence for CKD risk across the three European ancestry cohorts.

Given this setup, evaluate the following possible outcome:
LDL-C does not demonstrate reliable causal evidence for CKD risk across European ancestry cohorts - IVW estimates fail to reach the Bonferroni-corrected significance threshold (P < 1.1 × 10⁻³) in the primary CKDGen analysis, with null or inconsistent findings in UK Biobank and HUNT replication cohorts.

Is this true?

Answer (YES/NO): YES